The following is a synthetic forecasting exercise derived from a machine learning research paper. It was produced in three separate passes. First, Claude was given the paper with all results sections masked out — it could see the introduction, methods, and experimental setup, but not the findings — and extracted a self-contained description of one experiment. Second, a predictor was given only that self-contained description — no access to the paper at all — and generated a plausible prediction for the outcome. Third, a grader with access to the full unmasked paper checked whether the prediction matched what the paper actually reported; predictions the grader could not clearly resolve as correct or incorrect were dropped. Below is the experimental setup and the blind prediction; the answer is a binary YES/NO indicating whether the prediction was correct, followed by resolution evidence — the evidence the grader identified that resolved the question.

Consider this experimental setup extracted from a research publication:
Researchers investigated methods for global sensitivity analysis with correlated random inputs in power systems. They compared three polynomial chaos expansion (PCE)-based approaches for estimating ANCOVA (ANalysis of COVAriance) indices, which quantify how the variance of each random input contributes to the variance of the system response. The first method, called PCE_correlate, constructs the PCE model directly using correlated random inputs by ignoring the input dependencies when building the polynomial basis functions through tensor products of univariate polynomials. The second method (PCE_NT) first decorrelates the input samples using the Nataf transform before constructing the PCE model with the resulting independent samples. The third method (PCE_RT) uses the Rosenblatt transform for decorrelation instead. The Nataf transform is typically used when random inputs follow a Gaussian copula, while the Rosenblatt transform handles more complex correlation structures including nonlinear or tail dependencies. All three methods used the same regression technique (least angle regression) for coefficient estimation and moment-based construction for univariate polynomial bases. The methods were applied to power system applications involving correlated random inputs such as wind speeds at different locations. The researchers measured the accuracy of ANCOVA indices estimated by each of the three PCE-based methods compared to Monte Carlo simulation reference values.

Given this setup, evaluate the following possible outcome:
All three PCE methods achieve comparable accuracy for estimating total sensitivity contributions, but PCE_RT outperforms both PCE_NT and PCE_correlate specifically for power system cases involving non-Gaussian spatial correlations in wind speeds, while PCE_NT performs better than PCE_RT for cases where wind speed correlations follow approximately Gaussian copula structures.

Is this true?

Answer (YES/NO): NO